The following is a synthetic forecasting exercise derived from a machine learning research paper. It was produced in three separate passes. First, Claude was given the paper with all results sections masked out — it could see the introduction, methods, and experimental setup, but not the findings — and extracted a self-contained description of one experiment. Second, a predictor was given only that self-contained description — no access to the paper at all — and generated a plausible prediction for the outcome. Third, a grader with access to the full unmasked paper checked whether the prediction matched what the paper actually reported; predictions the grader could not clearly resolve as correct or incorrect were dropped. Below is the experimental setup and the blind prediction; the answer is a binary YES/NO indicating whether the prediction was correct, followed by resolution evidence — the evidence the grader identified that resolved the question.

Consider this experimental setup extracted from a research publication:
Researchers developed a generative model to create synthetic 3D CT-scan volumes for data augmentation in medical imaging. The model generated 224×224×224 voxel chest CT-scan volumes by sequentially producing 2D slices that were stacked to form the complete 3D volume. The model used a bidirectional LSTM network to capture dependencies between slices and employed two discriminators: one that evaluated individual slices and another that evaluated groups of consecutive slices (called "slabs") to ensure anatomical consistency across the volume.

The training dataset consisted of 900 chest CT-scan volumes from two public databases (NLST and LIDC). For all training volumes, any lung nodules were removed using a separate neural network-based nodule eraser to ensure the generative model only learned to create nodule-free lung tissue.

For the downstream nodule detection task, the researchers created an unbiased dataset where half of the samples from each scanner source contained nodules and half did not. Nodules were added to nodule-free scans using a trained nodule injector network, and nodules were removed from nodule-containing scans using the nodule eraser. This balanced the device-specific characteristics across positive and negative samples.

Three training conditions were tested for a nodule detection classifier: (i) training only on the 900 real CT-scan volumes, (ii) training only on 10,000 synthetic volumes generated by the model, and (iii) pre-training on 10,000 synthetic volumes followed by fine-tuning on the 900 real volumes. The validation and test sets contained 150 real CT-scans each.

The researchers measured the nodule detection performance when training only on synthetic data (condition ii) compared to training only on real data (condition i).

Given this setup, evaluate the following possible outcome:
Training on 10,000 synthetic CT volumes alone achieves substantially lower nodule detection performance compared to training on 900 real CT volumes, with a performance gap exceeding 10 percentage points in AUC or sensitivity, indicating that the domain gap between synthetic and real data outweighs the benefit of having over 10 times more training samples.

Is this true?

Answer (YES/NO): NO